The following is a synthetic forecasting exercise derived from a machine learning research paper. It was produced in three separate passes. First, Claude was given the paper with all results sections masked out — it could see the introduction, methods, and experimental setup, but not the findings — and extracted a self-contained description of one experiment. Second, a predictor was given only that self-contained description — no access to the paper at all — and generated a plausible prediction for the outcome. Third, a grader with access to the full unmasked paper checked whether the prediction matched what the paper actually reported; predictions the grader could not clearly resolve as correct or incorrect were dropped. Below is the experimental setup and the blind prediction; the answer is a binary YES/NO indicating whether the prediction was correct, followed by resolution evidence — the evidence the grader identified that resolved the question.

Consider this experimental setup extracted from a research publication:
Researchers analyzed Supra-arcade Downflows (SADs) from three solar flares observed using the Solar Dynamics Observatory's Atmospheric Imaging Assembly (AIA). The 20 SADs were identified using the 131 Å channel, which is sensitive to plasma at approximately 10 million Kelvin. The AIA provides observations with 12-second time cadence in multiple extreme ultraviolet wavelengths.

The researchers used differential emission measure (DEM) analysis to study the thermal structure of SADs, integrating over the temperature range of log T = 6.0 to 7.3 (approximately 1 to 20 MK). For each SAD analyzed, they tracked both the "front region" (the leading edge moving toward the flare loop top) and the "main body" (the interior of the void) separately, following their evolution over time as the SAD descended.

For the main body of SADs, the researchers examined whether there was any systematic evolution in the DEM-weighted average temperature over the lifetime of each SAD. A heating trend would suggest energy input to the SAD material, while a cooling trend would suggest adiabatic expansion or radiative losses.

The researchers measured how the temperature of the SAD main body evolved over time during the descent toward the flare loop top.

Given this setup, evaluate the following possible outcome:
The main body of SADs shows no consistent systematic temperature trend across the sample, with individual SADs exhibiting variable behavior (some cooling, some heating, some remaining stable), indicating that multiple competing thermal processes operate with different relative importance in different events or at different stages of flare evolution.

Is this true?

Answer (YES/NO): NO